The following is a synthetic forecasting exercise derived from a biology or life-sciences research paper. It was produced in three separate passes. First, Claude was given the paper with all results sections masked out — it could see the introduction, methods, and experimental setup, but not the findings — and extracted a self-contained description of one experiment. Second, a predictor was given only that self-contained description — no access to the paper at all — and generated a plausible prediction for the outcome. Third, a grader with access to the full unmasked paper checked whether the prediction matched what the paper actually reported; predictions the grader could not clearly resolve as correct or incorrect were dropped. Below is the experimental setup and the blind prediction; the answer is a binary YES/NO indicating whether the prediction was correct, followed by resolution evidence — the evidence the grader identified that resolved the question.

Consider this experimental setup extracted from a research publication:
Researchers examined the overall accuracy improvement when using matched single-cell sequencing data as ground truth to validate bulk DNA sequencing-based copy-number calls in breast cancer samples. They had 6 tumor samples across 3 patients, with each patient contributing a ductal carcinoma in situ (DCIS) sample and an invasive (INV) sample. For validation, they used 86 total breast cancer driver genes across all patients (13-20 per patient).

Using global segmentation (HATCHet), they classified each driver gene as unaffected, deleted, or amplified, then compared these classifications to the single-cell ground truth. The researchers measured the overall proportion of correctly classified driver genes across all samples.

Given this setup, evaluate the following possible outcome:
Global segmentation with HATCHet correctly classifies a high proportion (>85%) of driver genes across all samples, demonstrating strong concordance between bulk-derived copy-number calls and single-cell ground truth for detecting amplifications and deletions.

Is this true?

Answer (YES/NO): NO